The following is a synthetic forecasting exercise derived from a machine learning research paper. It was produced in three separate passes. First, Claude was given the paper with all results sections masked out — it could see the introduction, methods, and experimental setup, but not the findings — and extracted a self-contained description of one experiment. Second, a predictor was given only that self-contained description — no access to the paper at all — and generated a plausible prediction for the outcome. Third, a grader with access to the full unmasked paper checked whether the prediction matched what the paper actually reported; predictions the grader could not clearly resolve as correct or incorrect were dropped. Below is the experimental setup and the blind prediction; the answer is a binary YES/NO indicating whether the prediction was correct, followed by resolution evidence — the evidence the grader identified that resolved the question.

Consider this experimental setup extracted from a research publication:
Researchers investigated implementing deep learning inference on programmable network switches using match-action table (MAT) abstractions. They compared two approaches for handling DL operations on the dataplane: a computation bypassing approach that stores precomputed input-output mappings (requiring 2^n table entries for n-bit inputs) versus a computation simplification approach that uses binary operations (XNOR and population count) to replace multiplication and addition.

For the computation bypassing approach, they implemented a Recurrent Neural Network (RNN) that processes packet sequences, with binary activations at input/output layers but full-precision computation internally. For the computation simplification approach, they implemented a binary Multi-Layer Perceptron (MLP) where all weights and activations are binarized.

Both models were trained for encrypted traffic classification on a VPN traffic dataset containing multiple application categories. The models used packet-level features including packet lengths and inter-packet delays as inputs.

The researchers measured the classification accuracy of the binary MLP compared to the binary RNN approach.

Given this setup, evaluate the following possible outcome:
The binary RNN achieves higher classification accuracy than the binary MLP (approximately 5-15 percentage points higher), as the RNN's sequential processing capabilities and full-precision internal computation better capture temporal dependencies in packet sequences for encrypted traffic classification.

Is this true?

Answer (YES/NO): YES